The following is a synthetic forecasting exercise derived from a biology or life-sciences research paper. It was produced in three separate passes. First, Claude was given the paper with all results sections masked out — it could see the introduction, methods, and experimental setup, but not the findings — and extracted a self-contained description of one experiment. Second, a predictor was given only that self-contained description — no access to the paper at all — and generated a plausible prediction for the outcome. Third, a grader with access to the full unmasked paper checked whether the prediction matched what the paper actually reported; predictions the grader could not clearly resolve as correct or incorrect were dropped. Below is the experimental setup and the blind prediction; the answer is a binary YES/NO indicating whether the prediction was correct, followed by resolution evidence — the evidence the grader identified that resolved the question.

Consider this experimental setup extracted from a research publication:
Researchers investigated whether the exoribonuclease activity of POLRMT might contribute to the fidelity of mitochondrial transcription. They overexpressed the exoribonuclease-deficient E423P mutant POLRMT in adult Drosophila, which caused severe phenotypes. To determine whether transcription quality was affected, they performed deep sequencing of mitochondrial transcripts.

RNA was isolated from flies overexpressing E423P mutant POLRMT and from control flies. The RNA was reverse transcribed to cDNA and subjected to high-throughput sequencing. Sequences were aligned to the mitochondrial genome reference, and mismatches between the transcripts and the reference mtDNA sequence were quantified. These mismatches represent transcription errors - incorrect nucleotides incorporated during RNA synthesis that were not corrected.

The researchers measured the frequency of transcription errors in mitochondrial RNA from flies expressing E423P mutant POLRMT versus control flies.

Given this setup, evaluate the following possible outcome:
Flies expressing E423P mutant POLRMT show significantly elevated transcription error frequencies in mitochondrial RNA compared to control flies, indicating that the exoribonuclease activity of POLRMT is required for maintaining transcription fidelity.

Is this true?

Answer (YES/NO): YES